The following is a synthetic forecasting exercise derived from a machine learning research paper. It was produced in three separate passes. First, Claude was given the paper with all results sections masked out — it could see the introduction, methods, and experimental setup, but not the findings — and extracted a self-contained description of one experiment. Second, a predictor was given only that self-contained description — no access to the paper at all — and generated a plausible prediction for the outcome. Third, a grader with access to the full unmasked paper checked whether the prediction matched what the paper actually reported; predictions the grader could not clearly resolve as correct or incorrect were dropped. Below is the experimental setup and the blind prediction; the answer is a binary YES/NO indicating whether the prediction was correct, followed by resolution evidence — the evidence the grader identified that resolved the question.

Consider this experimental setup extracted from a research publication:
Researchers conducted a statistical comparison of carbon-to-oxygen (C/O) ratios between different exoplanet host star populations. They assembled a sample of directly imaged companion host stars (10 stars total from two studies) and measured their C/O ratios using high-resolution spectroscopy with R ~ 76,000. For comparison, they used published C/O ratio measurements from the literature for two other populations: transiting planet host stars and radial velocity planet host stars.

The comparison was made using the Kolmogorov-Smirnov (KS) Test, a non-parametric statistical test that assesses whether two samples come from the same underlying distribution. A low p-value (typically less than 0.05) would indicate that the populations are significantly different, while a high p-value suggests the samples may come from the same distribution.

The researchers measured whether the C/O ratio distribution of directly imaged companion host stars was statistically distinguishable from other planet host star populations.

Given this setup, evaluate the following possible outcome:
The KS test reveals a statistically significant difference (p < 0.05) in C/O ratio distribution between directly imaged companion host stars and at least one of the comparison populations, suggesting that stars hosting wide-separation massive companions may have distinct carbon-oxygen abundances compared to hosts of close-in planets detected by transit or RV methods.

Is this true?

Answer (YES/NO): NO